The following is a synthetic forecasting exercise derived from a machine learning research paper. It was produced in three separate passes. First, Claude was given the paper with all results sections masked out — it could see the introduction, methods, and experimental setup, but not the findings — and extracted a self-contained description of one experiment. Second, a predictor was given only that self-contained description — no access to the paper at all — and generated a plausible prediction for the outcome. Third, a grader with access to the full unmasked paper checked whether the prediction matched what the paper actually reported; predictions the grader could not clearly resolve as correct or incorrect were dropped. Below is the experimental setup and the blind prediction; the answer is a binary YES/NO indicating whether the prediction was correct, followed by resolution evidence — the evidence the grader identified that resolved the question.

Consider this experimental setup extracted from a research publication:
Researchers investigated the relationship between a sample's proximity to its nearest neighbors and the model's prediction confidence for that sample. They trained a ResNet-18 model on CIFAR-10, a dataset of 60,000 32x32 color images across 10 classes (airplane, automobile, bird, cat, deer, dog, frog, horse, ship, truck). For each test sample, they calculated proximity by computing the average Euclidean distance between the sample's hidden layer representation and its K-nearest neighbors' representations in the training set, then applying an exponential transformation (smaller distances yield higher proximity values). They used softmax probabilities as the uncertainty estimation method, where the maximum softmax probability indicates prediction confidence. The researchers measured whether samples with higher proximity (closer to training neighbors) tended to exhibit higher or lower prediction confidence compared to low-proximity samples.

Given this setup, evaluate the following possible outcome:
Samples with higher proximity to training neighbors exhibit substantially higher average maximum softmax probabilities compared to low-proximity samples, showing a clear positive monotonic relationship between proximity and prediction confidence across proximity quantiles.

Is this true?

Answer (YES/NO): NO